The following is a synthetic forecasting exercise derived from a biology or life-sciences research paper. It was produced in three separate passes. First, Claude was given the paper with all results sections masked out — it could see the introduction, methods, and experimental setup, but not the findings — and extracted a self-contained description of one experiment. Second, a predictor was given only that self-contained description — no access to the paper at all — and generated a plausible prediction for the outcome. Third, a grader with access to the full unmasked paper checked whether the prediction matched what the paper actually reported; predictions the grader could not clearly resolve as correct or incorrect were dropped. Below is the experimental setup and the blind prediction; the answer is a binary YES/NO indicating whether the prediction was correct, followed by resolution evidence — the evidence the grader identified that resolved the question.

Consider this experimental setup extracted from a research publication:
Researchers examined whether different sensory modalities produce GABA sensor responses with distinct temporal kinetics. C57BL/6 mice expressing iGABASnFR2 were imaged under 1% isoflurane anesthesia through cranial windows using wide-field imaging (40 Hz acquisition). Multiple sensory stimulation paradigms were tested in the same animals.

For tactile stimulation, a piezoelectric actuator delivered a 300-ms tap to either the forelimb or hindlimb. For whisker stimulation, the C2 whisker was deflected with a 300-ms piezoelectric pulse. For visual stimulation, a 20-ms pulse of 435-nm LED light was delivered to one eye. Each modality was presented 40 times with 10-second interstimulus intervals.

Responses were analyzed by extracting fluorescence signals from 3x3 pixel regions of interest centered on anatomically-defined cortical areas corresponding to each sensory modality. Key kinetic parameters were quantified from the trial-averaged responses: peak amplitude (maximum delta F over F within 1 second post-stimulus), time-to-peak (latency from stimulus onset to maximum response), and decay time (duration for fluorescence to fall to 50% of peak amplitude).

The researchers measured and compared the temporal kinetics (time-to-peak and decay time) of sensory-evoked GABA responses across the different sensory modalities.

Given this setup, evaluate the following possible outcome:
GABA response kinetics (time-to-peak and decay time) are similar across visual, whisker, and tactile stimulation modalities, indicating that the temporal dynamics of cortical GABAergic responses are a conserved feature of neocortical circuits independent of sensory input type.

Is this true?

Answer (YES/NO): NO